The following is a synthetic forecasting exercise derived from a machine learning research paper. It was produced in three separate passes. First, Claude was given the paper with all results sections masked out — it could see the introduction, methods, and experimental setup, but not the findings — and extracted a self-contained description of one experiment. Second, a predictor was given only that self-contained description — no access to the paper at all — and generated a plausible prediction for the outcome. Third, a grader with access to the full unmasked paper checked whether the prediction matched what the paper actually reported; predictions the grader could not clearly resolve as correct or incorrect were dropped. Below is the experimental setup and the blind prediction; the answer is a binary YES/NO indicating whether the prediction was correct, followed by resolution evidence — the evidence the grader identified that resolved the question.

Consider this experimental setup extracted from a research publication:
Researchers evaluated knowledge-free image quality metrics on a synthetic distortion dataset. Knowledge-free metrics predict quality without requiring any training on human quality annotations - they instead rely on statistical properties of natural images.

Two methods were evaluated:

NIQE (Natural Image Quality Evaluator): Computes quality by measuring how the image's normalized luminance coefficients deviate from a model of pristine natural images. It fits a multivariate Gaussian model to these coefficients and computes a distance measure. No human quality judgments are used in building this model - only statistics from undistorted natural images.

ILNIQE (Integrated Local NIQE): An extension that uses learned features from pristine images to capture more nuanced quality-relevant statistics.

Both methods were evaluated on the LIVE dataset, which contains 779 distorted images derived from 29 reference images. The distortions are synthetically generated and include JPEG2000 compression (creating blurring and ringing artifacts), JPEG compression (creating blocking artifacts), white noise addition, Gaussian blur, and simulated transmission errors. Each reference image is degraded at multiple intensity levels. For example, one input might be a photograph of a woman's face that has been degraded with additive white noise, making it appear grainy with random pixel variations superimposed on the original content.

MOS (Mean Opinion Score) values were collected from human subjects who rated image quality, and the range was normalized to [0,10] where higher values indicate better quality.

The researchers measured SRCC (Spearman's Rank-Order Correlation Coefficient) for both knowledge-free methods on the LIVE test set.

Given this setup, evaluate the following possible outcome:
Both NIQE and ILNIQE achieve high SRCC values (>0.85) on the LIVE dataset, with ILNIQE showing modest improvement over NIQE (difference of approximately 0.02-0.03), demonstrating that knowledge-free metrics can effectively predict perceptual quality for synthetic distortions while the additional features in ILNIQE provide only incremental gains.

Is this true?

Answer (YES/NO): NO